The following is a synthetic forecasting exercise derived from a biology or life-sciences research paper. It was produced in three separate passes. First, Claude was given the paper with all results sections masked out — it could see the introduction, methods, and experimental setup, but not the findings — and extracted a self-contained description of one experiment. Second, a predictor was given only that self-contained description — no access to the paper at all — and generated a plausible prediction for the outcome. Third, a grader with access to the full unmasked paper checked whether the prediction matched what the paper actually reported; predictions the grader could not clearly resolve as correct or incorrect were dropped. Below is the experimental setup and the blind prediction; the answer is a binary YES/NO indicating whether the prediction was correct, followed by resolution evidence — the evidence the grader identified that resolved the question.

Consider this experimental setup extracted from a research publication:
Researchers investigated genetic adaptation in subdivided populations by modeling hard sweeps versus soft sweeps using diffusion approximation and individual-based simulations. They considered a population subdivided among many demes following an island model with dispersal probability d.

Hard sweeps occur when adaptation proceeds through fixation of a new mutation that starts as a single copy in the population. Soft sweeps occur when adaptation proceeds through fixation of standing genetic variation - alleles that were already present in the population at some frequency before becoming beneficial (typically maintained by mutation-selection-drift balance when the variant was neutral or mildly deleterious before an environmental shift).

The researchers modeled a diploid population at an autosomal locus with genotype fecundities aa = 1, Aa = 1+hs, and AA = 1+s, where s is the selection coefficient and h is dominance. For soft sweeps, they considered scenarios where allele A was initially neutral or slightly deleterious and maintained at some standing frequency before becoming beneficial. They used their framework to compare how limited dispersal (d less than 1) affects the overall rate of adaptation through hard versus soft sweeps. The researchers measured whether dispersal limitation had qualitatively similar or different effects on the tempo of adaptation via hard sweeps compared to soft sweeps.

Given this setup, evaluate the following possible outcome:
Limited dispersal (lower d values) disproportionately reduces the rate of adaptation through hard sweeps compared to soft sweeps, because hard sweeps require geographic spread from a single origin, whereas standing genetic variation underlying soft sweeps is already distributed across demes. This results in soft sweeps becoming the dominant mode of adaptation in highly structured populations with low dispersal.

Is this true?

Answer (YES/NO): NO